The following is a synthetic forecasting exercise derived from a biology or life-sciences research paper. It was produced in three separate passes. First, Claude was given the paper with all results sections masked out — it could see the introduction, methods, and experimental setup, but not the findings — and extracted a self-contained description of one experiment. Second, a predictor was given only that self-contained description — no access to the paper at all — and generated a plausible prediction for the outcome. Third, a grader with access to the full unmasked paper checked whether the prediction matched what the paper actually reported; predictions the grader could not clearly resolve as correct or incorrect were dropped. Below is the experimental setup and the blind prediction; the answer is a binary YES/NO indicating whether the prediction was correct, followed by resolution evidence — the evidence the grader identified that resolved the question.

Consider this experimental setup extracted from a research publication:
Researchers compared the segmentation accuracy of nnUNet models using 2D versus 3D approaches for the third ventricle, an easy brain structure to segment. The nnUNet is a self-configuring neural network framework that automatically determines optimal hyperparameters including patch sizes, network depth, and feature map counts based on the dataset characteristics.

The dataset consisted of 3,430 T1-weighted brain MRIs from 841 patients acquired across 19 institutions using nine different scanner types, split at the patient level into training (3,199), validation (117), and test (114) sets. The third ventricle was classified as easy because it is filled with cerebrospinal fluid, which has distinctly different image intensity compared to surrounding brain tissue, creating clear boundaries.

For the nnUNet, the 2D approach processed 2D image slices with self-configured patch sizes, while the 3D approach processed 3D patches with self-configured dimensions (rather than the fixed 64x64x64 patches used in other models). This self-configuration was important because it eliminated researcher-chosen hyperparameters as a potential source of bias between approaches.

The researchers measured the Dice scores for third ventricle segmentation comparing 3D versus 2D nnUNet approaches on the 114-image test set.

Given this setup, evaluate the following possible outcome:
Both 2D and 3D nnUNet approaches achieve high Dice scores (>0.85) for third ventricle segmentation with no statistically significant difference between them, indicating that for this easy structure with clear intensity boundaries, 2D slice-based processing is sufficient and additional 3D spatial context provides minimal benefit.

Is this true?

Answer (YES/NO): NO